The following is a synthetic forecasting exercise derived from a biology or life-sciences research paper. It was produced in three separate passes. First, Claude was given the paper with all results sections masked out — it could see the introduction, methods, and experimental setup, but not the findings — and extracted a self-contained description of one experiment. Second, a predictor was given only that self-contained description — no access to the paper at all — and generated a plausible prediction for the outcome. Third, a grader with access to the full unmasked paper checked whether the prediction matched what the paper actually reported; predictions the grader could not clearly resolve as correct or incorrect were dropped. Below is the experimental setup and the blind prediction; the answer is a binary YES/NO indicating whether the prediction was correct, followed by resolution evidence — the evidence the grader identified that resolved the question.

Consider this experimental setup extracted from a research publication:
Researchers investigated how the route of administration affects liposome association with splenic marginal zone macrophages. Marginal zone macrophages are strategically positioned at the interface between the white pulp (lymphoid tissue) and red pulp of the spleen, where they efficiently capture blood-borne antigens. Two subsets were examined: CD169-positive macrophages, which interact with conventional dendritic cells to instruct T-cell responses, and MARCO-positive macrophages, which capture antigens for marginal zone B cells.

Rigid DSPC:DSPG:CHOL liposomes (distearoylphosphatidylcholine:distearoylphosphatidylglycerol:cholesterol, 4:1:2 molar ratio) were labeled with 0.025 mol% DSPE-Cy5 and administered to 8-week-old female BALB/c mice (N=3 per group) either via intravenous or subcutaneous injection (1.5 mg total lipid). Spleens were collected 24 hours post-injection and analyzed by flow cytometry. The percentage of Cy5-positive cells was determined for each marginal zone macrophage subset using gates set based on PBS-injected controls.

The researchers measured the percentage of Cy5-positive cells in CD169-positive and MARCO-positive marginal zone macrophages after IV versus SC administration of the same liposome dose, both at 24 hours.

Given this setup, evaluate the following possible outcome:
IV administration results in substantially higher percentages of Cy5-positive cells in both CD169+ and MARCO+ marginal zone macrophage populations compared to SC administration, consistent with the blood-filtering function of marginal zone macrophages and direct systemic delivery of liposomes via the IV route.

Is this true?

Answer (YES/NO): YES